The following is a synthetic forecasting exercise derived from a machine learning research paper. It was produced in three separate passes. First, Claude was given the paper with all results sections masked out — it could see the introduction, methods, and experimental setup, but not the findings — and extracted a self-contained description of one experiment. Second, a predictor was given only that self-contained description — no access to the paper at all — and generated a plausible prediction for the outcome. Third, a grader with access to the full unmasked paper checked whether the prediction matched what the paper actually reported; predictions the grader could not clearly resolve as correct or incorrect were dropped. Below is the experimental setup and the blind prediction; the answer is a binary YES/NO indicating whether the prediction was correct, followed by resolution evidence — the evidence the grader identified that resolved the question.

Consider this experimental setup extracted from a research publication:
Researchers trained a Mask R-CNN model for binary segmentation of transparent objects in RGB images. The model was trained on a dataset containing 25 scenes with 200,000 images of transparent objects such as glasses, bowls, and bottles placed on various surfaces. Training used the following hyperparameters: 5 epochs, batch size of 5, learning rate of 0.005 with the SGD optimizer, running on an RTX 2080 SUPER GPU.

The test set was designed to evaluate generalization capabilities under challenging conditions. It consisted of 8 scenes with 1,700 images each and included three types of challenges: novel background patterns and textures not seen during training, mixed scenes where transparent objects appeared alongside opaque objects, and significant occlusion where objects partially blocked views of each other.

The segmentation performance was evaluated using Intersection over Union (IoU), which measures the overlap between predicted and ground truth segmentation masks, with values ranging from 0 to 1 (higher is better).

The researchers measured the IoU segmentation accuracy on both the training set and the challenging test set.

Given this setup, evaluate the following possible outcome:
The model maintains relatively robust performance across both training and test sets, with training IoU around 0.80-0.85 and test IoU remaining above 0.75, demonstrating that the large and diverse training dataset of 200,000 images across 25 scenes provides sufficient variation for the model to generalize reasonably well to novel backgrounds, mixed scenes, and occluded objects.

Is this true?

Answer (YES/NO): NO